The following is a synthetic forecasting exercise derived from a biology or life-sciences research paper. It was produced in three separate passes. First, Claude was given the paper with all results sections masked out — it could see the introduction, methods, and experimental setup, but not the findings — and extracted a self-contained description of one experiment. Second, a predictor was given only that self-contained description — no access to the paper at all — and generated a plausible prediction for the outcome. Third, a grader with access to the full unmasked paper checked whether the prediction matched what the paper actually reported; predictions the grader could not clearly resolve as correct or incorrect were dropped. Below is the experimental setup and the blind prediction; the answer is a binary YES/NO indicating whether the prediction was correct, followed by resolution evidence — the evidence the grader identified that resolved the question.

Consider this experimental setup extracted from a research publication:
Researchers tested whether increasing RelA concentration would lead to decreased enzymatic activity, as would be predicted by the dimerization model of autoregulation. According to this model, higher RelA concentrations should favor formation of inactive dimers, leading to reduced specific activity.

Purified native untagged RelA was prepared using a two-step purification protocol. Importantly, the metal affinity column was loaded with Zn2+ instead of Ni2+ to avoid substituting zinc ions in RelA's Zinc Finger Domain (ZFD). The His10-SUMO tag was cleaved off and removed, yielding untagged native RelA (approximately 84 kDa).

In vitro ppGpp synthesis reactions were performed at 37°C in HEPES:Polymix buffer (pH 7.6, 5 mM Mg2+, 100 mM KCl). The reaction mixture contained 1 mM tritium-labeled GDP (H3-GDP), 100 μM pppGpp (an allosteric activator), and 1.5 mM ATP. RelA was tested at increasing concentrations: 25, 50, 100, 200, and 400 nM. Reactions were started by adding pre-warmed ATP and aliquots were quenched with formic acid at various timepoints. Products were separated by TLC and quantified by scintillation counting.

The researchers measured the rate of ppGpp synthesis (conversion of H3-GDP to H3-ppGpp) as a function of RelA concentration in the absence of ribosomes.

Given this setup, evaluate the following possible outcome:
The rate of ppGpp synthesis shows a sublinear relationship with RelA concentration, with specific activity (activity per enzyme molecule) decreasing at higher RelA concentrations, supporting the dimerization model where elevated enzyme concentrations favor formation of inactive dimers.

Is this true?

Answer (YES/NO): NO